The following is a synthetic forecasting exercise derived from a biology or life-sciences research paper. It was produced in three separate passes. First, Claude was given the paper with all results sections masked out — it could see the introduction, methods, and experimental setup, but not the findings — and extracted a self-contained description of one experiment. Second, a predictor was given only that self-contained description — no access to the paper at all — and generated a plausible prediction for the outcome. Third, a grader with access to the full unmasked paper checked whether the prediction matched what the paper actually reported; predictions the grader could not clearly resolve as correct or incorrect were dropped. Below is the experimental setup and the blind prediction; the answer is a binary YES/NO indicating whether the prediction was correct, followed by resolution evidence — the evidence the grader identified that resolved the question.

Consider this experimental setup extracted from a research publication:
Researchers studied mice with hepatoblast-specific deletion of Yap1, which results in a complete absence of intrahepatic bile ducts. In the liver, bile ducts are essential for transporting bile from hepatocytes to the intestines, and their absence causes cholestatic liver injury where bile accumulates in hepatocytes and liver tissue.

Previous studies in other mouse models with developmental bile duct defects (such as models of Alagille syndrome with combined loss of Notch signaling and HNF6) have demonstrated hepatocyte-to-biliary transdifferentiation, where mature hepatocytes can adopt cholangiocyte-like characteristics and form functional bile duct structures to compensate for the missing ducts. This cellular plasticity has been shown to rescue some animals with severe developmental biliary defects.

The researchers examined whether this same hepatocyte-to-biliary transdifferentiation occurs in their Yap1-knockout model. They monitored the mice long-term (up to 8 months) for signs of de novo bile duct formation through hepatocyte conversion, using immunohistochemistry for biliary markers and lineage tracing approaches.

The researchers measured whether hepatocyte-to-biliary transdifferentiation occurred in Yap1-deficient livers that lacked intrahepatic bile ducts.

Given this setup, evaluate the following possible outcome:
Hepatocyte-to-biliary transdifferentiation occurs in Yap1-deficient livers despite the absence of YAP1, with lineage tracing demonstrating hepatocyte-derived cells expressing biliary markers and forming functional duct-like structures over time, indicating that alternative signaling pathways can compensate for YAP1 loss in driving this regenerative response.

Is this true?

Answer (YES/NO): NO